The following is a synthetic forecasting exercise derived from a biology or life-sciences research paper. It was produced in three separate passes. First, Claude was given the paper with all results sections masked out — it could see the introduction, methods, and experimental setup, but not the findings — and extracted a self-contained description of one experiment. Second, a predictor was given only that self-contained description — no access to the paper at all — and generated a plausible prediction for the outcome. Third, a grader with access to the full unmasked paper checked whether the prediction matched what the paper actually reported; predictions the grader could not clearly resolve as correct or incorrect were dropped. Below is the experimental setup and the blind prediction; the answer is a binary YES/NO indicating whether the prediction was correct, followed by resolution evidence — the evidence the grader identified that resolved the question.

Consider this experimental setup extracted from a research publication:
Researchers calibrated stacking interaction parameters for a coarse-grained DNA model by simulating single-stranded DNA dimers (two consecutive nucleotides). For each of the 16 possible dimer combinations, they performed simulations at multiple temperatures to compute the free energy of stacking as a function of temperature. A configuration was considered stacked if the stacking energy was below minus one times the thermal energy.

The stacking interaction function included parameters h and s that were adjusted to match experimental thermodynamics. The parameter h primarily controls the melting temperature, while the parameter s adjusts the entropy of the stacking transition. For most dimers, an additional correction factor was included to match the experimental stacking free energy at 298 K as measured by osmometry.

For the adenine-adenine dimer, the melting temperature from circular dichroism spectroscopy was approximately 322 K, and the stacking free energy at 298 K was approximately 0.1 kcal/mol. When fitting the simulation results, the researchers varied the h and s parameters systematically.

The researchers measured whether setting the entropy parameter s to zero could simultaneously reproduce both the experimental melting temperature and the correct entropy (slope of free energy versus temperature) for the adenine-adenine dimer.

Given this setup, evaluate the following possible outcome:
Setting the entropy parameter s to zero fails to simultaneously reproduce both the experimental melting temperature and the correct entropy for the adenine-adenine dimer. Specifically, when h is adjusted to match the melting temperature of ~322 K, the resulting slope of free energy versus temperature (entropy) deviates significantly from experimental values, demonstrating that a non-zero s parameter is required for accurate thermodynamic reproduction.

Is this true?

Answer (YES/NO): YES